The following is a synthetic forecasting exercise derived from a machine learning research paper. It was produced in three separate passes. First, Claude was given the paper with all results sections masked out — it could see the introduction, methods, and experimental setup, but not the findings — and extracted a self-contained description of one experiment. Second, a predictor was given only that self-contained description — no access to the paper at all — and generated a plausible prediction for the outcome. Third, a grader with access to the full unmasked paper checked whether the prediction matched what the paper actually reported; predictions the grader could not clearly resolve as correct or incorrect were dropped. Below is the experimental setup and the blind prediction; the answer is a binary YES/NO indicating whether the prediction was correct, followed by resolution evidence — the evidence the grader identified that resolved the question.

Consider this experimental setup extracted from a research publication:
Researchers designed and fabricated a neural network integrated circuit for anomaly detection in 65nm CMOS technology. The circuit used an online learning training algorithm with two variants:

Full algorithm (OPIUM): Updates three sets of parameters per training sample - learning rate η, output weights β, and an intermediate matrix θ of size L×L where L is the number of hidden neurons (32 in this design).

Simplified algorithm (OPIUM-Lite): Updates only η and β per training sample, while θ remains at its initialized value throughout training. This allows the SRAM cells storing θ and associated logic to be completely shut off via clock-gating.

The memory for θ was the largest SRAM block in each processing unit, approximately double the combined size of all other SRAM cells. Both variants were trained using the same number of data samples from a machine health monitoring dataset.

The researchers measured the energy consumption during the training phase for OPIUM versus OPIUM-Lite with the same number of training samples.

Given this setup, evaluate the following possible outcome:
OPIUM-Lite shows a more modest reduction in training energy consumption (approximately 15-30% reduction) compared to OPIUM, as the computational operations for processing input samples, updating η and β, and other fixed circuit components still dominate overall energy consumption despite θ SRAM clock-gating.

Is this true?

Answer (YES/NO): NO